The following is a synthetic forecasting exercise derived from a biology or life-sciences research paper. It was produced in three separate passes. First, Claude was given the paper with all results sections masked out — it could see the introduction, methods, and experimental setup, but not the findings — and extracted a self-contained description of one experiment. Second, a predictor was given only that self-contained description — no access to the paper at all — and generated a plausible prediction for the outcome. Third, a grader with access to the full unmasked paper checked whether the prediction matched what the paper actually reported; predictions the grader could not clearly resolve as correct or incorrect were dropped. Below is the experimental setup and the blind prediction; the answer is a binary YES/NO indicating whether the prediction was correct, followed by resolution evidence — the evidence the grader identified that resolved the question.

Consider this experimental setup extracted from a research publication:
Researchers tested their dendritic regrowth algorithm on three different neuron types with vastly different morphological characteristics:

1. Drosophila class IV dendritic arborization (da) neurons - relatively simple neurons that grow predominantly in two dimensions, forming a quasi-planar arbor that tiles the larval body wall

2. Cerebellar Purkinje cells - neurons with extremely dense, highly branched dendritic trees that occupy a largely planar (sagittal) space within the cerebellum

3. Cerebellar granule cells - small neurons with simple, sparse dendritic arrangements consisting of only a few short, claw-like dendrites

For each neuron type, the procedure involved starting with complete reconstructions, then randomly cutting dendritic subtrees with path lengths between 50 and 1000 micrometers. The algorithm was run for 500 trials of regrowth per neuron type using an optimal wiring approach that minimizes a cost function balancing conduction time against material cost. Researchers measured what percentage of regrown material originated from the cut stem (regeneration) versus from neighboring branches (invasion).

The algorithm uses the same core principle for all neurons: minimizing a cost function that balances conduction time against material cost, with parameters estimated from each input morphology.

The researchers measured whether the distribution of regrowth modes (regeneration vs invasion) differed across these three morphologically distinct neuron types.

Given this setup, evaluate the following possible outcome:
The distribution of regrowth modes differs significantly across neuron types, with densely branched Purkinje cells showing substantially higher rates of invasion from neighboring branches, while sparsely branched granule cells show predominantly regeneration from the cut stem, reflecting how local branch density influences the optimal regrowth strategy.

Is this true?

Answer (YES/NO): NO